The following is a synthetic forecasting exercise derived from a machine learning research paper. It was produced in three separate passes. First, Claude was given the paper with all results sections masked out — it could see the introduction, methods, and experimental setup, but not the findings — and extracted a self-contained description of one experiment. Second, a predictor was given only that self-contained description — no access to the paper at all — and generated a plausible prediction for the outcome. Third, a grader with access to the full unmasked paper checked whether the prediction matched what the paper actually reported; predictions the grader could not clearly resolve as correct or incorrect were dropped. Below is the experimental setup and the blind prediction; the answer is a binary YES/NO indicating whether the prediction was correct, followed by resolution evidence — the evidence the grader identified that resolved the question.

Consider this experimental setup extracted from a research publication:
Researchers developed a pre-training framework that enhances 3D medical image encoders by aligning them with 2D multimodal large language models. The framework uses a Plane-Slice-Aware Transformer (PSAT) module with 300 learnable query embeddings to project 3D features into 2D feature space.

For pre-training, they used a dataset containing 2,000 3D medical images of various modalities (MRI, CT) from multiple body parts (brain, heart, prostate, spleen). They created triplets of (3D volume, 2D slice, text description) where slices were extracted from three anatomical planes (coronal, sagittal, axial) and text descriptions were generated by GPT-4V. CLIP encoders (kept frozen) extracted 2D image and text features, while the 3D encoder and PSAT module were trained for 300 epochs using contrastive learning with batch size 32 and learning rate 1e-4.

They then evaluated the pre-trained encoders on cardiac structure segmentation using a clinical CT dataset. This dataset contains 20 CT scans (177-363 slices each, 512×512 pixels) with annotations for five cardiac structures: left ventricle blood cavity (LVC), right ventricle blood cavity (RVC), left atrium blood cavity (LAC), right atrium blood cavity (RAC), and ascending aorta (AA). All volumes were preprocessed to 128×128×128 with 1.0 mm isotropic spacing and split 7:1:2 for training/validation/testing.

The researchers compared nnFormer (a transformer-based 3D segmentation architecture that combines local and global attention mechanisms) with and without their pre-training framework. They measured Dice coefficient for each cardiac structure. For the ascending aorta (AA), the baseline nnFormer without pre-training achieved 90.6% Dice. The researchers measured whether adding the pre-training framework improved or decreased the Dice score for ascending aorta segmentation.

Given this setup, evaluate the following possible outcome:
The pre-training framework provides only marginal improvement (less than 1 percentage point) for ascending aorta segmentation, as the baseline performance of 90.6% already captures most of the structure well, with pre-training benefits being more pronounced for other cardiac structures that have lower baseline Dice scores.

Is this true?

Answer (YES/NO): NO